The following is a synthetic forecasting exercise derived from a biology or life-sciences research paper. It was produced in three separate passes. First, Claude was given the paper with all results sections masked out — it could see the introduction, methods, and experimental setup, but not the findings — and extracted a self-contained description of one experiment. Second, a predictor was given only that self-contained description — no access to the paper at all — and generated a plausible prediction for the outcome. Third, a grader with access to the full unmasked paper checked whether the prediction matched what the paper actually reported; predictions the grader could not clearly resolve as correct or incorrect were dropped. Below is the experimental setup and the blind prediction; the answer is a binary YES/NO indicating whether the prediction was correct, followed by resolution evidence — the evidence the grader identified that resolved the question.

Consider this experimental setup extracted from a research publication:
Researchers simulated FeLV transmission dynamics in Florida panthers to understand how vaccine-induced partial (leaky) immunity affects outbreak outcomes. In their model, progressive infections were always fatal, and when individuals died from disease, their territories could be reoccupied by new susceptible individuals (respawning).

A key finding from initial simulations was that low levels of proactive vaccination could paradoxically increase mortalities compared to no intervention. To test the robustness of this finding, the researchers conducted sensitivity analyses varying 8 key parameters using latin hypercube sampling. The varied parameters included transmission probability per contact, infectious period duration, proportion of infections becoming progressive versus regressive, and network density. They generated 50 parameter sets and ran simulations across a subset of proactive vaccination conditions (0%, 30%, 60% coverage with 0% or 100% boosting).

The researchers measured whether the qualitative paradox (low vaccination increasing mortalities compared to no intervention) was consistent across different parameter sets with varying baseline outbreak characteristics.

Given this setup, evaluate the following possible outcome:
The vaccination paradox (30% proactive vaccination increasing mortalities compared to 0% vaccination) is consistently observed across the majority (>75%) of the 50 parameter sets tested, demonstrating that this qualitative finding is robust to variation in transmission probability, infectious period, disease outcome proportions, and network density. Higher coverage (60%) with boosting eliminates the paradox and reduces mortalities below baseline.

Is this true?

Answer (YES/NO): NO